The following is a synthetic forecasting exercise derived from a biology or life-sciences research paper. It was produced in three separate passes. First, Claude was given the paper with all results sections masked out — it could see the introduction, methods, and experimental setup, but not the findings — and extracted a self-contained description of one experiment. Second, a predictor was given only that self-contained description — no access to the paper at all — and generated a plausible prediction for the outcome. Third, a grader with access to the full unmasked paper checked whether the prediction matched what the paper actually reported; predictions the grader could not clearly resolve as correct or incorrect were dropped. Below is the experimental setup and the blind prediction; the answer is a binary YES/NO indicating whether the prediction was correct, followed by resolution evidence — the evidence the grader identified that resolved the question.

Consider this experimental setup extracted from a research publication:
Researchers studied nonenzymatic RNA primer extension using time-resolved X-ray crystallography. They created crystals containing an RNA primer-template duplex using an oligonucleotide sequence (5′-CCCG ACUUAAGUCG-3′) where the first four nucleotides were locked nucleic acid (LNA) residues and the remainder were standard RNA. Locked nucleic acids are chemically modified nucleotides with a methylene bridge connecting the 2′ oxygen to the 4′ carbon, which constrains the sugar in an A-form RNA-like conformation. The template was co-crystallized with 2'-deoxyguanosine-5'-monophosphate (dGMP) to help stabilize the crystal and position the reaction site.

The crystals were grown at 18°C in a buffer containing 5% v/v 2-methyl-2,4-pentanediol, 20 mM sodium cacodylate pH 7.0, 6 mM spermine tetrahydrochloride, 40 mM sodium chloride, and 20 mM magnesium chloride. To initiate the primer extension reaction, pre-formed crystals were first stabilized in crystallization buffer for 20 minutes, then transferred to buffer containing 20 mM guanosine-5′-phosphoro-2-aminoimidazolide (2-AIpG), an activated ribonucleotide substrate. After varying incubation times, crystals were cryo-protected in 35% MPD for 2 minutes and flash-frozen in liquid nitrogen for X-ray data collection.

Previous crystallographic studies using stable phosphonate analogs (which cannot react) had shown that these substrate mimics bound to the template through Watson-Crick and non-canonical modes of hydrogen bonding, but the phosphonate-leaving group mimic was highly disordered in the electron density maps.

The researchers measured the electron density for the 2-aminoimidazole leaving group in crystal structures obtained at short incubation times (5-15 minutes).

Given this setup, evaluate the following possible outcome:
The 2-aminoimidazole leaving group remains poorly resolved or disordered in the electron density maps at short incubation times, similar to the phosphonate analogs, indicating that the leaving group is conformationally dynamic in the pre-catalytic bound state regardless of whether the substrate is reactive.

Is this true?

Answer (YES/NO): YES